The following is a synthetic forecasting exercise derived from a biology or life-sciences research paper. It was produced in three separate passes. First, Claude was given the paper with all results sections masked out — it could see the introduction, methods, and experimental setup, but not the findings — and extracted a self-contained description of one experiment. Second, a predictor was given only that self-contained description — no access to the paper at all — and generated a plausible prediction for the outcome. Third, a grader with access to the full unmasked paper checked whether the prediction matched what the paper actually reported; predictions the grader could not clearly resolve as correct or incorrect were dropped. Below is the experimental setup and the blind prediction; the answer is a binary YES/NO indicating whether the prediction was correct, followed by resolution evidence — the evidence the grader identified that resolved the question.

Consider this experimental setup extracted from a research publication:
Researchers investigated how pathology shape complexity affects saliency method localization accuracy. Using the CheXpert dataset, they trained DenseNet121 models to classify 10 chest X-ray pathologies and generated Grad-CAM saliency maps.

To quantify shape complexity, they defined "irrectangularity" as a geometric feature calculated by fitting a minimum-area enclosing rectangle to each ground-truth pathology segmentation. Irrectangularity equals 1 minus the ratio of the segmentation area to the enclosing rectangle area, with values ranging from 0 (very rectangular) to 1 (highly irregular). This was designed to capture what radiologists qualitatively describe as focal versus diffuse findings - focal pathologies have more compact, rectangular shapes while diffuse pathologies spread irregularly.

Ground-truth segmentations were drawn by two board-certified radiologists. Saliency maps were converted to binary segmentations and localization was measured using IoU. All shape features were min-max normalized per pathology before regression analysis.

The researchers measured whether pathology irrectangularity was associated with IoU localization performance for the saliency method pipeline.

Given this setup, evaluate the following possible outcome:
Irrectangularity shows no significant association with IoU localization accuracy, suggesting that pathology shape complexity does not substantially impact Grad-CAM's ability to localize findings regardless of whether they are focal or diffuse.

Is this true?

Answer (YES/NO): NO